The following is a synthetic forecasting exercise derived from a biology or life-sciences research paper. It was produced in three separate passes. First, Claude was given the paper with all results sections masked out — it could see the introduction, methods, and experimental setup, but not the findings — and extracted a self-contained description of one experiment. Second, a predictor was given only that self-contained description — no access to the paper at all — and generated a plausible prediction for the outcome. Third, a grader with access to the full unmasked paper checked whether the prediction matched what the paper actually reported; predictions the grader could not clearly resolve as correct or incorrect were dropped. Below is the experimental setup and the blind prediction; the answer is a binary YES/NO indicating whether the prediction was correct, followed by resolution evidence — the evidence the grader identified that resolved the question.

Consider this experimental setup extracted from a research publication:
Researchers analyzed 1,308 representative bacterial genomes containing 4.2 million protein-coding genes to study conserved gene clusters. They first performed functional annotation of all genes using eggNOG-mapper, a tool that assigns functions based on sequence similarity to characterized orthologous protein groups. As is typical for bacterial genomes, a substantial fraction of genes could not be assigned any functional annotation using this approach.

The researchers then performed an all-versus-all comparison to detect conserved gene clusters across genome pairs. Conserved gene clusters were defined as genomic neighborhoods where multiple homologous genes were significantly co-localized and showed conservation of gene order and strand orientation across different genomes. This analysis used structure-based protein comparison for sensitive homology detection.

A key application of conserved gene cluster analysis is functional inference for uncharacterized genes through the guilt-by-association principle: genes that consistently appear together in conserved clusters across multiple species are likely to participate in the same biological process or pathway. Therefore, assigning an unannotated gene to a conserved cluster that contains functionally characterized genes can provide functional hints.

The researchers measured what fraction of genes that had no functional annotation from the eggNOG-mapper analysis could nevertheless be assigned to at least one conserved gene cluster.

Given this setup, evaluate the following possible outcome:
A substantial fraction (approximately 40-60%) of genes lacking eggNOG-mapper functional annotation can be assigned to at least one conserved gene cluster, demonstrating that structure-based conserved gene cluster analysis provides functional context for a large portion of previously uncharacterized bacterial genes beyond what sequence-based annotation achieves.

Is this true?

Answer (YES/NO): NO